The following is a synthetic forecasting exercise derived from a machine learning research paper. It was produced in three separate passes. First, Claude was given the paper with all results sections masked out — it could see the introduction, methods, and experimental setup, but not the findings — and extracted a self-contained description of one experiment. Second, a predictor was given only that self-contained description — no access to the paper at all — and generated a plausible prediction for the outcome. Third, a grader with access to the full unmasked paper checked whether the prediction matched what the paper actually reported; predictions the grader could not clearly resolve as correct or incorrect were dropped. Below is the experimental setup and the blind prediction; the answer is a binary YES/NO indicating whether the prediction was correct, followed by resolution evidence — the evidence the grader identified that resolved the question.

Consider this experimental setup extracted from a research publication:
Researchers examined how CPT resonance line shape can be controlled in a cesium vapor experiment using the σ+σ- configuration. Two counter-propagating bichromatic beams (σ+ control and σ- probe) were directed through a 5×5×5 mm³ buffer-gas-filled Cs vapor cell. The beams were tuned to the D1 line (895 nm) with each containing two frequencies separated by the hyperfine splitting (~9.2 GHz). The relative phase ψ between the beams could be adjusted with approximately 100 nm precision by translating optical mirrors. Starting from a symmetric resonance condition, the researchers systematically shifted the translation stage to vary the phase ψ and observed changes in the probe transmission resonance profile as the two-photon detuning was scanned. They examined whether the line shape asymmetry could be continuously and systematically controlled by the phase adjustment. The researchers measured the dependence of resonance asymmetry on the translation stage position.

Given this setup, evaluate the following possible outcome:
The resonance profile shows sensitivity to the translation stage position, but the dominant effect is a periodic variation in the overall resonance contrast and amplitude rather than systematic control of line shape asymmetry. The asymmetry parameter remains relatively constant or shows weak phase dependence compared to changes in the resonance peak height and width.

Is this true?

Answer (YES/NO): NO